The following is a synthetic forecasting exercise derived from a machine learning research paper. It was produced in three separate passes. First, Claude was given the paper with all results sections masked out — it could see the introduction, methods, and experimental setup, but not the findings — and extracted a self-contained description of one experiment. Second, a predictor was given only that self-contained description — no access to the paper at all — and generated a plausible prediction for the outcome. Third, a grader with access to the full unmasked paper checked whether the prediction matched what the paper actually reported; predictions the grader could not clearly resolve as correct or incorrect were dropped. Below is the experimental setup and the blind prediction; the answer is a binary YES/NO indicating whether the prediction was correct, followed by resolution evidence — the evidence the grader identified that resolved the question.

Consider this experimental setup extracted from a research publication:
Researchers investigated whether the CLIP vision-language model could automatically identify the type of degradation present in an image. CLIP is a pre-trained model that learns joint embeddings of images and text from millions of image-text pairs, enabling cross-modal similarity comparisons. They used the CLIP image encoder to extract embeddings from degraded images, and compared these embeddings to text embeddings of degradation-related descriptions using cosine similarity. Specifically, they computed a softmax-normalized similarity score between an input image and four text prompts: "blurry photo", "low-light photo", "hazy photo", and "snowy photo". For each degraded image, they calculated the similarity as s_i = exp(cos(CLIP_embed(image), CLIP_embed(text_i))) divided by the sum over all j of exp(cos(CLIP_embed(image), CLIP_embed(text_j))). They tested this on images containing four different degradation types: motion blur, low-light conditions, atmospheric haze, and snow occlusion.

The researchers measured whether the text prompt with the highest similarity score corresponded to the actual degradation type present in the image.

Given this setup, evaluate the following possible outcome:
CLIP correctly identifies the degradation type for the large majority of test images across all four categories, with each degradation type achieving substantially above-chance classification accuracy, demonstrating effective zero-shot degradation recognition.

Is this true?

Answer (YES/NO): YES